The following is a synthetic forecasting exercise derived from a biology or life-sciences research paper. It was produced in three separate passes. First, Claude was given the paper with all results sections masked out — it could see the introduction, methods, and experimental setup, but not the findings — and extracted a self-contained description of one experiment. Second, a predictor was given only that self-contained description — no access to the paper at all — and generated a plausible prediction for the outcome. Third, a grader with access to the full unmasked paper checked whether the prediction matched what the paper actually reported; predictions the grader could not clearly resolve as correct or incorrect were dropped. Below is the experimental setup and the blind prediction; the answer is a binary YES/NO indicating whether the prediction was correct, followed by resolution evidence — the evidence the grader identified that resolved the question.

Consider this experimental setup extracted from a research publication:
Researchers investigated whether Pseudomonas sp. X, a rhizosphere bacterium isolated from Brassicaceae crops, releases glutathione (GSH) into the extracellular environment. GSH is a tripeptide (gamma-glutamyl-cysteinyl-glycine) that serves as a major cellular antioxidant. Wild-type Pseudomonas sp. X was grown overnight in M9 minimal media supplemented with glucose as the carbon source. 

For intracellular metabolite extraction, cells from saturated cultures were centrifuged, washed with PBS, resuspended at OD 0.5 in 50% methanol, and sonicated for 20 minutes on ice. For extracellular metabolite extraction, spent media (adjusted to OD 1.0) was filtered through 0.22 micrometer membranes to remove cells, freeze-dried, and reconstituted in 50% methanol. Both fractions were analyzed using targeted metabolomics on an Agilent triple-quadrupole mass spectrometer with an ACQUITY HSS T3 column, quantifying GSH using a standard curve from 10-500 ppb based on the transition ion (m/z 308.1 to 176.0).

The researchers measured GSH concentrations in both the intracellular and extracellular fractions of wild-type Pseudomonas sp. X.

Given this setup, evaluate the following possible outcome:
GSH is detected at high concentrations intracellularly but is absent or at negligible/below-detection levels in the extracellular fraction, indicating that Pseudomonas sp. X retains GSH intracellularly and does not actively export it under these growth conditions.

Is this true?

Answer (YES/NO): NO